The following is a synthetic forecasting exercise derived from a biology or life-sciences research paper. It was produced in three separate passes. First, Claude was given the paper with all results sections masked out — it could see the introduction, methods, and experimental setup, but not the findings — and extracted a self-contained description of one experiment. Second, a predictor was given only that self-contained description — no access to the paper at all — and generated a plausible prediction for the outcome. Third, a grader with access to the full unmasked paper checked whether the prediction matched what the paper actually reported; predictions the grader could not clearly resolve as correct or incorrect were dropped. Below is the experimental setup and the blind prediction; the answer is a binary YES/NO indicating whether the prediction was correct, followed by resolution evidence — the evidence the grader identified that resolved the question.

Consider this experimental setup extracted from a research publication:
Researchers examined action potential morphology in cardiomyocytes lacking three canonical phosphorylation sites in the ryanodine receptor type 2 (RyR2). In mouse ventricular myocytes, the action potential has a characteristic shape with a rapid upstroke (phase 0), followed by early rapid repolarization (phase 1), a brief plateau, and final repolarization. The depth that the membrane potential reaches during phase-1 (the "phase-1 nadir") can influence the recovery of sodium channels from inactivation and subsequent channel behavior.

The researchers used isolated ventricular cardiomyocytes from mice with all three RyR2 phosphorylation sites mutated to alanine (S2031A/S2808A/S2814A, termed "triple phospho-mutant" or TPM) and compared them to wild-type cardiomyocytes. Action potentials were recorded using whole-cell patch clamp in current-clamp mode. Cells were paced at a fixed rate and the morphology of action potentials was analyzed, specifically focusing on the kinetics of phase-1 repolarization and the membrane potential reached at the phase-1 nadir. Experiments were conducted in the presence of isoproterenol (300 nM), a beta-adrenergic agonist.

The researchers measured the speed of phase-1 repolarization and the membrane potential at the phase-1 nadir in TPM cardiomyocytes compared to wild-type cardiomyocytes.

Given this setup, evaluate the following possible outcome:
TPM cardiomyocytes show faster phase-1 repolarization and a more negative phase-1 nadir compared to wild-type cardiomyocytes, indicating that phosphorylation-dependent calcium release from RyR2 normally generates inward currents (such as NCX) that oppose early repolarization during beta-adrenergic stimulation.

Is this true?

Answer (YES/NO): YES